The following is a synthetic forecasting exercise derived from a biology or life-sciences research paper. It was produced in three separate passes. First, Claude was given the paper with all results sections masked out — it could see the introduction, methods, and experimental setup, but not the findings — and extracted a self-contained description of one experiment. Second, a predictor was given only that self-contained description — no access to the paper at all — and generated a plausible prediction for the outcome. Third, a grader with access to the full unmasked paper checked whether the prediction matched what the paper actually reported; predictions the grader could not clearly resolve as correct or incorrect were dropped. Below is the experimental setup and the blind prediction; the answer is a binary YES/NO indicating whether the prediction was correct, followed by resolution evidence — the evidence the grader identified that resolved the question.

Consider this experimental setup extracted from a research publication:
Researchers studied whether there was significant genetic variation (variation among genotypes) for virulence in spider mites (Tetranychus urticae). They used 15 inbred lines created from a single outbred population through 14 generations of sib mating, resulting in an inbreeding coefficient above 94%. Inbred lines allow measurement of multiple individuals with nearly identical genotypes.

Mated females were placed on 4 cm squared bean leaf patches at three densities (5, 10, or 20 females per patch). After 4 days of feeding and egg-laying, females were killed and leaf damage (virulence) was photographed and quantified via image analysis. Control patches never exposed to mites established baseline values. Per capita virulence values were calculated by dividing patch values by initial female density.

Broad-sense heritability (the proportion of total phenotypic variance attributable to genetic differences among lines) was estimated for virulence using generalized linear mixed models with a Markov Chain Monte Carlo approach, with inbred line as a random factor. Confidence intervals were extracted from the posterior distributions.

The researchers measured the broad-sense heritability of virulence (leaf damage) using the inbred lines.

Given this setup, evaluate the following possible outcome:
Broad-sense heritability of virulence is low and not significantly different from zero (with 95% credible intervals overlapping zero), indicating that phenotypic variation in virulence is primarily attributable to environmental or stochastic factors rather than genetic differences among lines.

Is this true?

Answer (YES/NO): NO